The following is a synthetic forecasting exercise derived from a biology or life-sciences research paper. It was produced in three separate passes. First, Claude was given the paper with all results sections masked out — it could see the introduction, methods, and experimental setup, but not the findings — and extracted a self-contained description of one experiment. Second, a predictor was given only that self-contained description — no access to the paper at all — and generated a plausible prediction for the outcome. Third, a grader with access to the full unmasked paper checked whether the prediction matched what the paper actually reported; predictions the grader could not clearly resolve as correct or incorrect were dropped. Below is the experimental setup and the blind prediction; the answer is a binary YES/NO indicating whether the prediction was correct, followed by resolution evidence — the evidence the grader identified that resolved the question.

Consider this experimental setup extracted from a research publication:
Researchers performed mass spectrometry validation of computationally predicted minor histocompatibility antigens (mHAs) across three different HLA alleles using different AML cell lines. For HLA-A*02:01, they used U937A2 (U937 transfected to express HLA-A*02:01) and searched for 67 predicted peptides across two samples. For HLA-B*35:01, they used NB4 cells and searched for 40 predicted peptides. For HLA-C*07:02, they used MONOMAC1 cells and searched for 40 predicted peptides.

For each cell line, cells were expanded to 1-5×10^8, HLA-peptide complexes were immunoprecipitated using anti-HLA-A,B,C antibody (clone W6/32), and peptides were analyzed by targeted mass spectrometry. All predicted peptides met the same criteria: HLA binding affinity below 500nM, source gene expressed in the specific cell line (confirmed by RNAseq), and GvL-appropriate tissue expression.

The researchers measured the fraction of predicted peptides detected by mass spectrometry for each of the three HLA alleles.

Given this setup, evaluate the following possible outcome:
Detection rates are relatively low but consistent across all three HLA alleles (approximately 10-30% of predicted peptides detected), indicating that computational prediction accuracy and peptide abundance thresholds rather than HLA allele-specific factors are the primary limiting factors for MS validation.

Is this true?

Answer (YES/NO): NO